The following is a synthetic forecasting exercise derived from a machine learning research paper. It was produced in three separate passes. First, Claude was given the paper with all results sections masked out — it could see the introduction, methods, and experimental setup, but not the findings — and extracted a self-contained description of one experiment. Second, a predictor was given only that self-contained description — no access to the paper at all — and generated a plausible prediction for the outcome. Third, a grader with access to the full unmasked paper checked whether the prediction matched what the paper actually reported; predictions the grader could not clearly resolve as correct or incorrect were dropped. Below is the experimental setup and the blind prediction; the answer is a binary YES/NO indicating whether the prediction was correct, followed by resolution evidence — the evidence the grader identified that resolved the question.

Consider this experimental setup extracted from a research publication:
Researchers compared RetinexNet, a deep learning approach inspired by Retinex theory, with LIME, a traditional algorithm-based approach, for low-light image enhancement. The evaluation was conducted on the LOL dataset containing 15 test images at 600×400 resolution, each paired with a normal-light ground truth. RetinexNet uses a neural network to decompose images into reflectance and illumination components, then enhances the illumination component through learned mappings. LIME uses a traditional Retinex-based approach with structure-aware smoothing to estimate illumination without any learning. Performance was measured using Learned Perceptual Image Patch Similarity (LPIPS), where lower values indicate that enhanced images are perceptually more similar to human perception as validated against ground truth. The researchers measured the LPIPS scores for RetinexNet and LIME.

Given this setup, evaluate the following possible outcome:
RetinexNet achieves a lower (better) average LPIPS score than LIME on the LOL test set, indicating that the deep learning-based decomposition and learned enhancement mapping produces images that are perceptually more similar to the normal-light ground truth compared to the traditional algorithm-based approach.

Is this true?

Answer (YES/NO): NO